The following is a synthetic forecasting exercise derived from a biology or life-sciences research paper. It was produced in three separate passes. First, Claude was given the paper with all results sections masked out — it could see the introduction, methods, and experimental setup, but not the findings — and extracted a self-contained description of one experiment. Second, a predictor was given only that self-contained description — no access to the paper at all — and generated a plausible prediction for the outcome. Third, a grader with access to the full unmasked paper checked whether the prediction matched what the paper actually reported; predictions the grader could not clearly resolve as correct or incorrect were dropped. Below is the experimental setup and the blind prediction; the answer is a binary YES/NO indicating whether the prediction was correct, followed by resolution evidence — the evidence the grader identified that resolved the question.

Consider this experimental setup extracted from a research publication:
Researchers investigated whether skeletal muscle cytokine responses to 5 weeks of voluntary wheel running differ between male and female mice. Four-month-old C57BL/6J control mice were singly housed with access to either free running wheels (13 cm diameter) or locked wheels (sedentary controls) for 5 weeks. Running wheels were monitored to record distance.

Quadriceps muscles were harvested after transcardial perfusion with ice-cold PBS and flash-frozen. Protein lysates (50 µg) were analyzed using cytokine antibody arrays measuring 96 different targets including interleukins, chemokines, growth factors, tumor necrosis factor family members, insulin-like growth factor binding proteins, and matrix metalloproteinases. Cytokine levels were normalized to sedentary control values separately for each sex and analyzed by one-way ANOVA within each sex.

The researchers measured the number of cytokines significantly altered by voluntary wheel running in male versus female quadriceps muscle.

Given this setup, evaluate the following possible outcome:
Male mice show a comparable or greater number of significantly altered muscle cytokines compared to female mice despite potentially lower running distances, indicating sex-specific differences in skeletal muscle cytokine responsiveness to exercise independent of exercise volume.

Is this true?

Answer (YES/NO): YES